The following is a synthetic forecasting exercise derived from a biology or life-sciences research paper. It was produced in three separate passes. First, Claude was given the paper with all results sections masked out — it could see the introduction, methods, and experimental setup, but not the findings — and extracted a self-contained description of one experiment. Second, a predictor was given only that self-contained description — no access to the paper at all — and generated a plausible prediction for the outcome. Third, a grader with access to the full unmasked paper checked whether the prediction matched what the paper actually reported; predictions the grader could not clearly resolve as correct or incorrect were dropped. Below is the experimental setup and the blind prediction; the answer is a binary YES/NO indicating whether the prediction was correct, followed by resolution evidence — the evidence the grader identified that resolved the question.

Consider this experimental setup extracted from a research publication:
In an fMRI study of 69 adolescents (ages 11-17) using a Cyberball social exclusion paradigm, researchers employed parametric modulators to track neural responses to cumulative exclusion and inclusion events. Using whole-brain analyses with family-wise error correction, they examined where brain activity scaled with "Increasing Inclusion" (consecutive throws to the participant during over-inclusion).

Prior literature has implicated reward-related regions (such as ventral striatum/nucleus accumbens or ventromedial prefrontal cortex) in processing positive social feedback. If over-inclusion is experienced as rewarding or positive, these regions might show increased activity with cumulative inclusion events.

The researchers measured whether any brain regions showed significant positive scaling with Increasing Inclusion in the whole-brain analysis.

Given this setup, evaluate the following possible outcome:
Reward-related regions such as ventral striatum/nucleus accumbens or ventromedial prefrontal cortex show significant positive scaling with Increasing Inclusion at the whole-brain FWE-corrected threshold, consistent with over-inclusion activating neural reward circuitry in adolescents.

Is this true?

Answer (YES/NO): NO